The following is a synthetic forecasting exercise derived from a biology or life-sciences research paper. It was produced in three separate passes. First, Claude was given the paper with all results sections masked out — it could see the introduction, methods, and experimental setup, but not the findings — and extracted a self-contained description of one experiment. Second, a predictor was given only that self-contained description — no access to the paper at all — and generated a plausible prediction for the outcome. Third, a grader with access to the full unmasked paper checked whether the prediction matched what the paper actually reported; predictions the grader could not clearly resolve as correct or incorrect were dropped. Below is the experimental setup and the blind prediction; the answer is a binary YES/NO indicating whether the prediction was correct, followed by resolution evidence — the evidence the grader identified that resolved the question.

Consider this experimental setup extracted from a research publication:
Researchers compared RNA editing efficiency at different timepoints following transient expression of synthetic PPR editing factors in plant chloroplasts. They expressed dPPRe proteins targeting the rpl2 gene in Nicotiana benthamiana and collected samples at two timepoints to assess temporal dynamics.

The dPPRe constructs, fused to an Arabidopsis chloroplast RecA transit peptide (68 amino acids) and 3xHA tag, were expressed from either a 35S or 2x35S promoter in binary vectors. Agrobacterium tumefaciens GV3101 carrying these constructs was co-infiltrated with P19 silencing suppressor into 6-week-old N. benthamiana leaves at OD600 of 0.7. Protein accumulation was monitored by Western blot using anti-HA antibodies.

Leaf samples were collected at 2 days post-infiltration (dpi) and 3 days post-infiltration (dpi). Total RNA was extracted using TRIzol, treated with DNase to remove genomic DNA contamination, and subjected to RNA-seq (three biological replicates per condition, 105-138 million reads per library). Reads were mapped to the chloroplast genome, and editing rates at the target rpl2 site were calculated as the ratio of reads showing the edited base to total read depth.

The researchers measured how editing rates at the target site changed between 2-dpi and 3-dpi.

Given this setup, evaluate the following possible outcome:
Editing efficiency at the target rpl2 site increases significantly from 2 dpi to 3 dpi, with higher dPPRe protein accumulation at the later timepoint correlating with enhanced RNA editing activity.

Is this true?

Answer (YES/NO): YES